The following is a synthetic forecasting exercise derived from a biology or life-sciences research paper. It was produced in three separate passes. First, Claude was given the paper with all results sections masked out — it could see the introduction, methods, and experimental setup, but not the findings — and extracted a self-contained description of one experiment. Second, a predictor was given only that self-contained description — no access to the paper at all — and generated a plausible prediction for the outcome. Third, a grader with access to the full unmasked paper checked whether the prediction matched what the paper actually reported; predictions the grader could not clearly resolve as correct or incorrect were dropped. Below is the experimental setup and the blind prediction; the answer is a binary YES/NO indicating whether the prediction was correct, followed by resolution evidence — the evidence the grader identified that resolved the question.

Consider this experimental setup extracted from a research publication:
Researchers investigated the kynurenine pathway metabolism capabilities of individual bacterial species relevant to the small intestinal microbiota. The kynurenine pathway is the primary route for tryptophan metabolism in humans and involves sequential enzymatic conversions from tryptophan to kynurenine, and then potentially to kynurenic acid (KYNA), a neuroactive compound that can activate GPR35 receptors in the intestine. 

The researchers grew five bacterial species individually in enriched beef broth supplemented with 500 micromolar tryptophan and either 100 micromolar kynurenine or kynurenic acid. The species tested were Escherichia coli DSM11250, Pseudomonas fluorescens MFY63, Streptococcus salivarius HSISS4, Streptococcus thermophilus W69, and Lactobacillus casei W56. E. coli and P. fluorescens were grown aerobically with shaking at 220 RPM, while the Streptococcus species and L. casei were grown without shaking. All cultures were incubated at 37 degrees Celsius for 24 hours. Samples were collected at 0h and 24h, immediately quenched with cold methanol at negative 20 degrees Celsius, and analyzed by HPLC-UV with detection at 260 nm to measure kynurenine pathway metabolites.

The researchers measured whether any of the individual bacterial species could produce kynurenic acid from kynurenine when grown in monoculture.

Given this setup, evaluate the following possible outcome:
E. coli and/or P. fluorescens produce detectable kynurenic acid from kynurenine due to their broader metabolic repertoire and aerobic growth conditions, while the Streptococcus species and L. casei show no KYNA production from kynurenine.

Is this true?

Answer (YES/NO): YES